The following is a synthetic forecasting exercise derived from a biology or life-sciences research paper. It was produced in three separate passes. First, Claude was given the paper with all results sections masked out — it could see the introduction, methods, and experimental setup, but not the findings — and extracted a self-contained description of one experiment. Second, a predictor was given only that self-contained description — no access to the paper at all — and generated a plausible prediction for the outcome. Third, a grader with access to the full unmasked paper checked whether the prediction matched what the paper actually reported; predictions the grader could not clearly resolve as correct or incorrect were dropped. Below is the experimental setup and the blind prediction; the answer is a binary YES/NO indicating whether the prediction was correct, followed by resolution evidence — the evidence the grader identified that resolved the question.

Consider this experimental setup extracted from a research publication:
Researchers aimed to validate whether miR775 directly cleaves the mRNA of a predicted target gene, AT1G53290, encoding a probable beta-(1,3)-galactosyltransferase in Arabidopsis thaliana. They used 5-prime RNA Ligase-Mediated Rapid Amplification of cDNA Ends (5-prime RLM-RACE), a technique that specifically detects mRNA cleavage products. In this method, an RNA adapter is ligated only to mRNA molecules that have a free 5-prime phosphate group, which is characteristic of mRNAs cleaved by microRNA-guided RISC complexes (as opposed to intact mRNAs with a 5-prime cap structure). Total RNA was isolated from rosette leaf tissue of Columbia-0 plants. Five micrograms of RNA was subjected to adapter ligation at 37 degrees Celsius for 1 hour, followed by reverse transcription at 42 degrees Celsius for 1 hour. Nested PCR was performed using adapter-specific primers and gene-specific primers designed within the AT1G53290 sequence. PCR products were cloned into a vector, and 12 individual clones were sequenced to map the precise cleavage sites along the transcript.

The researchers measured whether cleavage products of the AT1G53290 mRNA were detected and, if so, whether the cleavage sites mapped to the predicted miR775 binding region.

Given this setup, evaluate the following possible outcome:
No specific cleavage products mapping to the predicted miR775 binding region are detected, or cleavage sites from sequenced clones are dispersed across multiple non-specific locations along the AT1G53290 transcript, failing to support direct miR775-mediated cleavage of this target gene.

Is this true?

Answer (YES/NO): NO